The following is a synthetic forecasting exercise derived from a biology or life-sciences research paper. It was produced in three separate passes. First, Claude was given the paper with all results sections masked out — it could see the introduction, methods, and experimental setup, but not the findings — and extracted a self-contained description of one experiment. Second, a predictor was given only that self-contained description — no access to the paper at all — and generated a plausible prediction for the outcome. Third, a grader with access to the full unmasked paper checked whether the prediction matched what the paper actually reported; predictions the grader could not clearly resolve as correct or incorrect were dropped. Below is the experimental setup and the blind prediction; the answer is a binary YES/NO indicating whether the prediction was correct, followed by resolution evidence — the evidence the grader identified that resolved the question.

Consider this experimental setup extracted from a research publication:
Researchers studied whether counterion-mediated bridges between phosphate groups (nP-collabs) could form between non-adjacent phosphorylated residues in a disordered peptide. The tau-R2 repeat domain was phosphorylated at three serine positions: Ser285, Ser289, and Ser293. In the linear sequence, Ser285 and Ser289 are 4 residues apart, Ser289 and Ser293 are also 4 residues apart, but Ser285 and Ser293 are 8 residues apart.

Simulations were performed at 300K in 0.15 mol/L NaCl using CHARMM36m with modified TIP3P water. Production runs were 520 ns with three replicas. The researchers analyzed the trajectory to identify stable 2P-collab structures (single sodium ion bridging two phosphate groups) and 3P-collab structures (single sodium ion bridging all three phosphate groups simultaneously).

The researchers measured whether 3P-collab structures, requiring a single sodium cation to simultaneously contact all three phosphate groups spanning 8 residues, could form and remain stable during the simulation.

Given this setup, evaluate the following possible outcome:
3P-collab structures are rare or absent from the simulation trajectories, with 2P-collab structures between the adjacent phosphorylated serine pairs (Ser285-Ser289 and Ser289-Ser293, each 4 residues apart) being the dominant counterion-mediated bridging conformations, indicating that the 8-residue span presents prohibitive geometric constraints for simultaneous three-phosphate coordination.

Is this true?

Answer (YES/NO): NO